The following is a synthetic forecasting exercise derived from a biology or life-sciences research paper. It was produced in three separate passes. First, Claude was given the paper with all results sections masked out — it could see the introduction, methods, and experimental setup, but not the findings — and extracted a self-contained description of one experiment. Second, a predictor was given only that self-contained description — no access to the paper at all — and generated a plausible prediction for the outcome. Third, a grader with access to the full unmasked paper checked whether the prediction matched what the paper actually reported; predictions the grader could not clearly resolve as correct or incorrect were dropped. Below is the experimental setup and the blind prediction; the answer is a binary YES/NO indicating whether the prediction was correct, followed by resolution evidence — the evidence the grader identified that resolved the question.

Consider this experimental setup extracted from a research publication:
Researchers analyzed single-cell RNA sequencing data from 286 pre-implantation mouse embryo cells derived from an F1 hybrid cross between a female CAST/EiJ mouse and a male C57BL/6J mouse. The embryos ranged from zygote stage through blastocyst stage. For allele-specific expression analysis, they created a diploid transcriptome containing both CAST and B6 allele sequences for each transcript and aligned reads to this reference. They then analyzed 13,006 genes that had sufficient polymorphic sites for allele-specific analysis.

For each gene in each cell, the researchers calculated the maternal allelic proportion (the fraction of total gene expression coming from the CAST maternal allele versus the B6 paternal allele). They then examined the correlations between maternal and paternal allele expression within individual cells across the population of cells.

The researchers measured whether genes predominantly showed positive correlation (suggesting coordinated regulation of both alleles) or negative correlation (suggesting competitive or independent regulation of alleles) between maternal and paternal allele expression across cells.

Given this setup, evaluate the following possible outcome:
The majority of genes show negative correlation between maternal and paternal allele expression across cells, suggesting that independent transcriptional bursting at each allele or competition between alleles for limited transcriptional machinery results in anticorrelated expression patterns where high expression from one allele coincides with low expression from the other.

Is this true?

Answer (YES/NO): NO